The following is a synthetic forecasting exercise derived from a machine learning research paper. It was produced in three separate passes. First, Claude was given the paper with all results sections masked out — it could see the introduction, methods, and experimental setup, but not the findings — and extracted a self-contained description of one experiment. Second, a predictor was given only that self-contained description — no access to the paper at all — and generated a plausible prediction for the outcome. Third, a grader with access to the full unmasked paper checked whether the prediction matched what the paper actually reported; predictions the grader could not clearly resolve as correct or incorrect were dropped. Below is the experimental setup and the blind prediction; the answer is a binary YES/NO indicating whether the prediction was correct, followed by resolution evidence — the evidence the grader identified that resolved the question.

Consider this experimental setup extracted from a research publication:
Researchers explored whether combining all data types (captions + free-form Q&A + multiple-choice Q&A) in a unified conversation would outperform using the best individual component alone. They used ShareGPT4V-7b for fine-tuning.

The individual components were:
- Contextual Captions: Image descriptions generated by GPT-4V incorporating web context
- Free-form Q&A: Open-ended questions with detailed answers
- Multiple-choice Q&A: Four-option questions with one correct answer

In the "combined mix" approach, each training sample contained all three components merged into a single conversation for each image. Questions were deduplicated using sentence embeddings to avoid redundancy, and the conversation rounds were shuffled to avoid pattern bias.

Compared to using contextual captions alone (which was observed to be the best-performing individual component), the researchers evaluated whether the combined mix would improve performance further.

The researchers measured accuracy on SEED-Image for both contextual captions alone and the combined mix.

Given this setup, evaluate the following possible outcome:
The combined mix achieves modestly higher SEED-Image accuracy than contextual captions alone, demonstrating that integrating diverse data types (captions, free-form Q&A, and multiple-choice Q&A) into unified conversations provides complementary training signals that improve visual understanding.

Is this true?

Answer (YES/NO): YES